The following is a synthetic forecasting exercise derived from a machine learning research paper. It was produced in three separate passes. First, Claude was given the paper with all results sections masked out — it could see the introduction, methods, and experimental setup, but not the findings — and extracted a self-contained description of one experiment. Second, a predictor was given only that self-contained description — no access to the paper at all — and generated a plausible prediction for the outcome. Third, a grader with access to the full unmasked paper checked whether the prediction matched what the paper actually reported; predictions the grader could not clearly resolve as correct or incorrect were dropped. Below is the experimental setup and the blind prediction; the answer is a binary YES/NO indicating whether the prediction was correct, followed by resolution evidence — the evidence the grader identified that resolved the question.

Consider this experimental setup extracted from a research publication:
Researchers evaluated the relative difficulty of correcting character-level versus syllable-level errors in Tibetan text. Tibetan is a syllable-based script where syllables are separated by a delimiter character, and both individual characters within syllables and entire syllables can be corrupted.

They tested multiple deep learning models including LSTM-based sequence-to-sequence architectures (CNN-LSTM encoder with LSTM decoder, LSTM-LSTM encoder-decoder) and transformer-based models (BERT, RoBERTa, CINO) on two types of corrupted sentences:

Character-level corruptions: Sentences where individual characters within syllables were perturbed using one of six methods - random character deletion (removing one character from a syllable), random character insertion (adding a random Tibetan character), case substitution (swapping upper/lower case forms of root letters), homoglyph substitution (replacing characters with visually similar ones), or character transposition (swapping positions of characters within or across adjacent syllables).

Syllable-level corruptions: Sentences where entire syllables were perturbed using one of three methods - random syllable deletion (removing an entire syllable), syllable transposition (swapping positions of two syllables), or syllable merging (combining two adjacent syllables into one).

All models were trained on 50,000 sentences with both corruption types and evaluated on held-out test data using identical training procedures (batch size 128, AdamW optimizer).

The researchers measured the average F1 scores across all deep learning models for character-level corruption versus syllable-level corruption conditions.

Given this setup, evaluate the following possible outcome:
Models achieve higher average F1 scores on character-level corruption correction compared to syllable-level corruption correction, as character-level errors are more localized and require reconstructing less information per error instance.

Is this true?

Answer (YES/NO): YES